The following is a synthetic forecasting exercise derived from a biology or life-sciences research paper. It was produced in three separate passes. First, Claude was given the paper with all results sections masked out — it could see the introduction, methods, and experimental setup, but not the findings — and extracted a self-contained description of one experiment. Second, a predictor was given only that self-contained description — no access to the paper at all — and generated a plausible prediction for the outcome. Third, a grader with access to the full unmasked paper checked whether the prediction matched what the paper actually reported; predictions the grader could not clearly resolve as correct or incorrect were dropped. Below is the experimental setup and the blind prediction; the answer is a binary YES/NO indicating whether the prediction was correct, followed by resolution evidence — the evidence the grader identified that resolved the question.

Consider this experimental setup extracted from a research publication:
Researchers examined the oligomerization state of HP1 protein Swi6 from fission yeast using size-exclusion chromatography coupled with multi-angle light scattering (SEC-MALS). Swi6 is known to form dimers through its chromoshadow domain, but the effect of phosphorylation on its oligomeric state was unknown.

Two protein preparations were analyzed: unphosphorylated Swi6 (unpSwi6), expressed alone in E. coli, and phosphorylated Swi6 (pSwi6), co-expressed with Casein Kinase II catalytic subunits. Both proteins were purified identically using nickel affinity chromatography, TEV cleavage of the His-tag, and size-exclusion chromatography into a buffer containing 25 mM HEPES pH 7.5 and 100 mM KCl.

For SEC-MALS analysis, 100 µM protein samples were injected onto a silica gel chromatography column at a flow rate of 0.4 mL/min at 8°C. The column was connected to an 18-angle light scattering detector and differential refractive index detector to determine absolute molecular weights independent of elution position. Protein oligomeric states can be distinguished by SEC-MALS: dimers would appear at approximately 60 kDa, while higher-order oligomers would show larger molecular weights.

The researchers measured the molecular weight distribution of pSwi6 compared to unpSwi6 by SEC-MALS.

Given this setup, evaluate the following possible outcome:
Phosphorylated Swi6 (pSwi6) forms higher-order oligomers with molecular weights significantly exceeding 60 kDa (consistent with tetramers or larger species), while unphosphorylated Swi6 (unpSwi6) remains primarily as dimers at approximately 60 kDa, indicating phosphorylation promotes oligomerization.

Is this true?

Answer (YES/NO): NO